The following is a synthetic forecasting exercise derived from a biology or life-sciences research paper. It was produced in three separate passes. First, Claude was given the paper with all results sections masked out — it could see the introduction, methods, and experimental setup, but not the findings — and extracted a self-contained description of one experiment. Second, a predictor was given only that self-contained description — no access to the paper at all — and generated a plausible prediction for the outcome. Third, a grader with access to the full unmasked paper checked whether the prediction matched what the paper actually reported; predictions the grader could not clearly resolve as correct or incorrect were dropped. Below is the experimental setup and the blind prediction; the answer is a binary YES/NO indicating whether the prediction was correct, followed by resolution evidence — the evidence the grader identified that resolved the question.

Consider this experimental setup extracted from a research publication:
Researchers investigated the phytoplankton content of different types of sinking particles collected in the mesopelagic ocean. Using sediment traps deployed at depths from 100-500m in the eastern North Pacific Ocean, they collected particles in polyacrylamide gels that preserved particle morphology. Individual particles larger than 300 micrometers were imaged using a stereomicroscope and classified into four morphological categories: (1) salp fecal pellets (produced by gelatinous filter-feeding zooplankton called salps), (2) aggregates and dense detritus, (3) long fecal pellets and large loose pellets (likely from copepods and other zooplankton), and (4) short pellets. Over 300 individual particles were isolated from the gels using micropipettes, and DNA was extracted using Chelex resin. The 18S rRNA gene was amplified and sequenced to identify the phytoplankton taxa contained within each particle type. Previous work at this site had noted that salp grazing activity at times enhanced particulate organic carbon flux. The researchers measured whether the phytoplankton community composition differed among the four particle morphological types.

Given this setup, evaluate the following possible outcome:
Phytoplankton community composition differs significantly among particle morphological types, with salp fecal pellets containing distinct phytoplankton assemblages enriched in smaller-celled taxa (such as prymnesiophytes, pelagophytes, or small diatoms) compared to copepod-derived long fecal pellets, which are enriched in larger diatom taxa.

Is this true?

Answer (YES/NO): NO